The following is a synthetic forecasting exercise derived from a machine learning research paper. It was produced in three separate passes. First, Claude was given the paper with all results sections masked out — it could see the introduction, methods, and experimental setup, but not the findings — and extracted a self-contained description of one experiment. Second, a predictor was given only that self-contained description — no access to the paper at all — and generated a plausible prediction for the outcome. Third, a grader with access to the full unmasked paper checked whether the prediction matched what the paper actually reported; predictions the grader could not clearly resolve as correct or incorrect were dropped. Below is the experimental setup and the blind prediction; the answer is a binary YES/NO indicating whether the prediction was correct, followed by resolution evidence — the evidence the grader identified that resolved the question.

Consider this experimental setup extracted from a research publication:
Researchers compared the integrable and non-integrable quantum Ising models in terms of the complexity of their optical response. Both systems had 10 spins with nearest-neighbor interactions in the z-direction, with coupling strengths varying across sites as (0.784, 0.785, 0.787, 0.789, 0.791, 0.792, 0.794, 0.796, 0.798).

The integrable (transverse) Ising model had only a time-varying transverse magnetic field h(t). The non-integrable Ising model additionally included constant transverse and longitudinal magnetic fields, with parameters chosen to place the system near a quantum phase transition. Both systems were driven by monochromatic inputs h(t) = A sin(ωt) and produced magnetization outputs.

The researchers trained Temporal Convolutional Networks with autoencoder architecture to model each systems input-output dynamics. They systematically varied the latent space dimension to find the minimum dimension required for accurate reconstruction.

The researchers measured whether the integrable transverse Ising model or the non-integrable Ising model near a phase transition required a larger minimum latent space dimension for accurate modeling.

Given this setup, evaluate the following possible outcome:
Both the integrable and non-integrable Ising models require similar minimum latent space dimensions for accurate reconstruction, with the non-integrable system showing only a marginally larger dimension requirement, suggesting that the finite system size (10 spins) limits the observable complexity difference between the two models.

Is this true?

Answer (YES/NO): YES